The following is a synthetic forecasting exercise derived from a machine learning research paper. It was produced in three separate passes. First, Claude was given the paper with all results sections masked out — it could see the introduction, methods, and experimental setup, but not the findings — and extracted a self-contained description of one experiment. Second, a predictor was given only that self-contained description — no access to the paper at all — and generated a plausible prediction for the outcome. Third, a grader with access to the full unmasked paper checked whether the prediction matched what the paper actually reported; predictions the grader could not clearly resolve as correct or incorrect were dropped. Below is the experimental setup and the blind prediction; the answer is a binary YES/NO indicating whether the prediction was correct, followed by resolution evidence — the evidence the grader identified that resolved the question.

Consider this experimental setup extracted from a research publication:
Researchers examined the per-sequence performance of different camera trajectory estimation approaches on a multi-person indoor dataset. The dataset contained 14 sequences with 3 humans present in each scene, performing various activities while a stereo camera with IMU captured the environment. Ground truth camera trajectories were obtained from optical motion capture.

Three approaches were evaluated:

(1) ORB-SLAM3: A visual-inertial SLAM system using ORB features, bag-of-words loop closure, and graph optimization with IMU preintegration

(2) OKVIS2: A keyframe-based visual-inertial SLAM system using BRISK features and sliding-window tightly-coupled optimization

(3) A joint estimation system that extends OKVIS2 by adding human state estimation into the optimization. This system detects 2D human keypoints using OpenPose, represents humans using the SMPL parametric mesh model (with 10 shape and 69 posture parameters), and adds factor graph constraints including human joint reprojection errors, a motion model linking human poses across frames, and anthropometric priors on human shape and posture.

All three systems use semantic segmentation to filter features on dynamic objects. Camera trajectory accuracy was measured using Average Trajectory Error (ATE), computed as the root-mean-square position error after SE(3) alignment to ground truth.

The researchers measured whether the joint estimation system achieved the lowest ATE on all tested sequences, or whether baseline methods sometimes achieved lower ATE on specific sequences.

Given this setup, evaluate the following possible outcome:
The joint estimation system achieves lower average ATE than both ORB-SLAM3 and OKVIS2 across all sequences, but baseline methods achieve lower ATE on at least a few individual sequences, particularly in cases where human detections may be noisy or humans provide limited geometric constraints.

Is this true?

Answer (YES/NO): YES